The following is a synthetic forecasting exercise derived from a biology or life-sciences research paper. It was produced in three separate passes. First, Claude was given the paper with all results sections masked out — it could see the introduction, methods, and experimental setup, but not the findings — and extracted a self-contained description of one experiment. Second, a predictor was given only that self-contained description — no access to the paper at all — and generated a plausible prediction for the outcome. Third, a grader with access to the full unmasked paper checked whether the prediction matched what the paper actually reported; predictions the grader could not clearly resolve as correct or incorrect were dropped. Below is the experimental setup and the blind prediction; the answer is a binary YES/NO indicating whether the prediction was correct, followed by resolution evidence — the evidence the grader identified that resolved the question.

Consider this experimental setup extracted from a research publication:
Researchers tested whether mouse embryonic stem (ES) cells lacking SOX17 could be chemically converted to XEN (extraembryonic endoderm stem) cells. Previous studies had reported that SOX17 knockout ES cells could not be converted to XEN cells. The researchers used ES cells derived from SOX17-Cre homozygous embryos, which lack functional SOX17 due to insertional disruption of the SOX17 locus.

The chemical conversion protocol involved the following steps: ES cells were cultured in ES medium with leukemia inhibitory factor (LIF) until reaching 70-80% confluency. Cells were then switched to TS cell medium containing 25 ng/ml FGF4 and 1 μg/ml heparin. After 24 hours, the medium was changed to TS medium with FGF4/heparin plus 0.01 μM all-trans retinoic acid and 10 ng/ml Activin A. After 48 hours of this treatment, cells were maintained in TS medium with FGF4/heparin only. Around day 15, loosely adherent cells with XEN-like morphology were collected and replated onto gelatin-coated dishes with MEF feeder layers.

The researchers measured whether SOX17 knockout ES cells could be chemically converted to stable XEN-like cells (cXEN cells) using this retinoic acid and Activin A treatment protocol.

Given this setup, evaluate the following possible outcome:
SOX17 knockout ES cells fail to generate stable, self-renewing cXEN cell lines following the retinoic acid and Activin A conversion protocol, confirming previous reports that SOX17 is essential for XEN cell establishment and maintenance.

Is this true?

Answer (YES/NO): NO